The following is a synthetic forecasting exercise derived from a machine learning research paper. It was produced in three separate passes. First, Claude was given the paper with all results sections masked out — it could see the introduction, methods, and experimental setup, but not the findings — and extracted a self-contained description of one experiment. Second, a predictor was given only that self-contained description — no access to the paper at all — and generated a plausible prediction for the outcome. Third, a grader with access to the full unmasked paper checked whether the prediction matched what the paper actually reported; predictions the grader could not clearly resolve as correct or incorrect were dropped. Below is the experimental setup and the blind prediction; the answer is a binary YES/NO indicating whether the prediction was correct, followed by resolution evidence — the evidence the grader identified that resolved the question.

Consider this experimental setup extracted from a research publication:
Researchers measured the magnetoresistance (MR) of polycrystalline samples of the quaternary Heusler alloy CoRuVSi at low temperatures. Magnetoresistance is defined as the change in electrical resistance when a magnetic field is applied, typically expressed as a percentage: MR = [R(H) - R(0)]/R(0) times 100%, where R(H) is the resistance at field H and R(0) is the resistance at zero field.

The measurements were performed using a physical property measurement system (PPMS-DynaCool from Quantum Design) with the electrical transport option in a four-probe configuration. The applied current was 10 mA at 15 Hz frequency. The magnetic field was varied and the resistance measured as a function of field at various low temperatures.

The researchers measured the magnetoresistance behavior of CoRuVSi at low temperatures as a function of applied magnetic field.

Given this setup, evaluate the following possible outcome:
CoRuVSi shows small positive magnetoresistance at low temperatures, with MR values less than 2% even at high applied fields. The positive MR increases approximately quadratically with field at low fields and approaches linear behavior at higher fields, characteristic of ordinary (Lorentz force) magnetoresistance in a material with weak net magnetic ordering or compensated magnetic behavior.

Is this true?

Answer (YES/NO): NO